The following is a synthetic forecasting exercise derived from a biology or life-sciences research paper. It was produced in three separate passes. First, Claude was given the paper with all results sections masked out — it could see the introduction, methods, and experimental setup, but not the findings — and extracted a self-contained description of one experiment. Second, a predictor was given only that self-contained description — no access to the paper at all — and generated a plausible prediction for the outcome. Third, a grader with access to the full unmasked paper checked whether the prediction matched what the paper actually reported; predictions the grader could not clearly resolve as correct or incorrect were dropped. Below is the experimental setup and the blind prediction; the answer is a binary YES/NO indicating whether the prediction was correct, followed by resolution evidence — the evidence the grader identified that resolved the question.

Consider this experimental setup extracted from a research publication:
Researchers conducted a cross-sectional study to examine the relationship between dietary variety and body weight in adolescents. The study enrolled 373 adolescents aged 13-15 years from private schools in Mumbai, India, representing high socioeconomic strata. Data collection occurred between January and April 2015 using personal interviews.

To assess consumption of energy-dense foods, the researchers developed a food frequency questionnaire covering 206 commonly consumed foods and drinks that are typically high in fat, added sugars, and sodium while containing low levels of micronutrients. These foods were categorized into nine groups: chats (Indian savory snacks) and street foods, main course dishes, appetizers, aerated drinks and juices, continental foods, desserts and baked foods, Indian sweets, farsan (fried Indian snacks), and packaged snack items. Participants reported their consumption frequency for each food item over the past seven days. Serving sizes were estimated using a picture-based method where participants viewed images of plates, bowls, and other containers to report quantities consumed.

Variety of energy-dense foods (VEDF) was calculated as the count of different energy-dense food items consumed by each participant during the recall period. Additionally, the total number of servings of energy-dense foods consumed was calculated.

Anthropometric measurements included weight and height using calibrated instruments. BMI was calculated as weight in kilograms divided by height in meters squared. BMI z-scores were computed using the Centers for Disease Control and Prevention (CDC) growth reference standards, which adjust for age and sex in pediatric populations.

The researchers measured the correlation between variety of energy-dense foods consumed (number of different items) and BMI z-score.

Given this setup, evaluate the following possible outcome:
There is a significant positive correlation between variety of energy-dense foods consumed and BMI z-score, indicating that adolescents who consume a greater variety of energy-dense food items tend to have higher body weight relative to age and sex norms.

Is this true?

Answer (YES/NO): NO